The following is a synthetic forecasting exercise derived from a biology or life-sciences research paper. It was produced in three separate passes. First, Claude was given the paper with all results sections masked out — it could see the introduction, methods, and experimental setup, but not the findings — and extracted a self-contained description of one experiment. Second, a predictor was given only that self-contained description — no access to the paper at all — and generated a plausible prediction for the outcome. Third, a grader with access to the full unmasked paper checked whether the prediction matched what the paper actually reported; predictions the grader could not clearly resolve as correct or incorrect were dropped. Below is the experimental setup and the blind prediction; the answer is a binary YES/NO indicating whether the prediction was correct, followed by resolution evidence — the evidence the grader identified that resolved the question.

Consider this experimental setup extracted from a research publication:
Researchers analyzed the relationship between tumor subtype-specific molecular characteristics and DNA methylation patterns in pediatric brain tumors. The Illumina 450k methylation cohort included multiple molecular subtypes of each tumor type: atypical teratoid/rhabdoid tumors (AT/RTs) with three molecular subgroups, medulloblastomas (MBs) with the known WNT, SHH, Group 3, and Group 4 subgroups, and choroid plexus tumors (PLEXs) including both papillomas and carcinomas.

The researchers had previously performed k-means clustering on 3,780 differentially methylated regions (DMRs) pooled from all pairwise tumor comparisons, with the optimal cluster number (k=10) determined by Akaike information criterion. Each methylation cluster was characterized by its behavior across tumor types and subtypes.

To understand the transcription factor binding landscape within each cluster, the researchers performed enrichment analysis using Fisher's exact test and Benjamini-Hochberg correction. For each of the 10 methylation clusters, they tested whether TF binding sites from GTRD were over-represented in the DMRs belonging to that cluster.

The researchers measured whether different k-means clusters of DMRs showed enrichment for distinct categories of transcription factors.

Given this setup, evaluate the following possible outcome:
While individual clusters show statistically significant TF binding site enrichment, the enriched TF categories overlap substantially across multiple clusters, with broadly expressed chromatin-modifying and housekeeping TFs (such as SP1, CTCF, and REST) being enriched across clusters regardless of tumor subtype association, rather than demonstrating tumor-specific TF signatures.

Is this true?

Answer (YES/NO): NO